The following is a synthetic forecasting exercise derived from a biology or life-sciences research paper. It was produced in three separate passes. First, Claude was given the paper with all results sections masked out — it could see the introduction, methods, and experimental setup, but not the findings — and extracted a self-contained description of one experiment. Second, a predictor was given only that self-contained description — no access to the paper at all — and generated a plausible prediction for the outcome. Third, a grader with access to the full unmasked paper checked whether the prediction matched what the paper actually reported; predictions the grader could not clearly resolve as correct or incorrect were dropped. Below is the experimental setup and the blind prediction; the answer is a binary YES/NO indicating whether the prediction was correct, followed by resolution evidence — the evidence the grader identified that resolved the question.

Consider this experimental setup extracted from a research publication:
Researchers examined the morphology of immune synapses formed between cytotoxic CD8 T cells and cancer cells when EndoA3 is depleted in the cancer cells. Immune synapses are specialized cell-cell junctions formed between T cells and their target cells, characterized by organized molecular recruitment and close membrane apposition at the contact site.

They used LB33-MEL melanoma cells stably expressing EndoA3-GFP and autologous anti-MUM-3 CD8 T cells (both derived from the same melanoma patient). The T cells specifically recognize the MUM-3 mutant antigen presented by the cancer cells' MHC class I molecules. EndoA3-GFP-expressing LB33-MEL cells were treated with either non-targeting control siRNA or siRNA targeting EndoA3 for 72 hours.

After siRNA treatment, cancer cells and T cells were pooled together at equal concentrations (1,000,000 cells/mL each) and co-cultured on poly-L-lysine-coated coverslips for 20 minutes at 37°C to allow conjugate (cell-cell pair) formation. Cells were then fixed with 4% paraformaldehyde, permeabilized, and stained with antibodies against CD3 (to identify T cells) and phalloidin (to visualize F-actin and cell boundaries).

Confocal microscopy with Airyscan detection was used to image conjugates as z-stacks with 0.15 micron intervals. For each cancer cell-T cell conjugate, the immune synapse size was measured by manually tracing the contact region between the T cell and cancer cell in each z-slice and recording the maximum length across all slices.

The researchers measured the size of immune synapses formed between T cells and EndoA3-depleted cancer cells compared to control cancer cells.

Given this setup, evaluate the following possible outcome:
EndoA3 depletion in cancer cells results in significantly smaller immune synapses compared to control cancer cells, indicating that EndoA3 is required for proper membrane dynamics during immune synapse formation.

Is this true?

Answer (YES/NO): NO